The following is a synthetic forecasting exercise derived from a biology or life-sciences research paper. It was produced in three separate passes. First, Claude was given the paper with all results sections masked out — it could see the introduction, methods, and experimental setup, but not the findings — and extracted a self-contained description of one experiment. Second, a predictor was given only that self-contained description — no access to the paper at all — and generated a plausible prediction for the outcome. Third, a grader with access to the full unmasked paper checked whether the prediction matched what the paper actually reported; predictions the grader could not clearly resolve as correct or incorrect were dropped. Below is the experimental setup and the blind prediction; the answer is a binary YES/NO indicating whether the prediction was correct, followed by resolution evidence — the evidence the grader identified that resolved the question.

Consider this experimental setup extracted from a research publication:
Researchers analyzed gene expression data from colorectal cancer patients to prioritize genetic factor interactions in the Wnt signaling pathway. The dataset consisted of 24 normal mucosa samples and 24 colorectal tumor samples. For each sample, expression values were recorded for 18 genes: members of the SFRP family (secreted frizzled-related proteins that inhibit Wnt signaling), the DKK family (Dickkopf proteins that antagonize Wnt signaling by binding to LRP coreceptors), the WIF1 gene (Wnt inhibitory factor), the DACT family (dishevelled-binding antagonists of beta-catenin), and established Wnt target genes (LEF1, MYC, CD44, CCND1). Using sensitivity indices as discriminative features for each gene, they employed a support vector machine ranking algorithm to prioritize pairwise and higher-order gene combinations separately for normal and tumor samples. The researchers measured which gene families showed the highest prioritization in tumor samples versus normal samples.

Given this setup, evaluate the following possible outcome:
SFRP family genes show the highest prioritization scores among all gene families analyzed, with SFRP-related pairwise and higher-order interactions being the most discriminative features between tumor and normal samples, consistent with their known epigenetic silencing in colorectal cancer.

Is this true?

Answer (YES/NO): NO